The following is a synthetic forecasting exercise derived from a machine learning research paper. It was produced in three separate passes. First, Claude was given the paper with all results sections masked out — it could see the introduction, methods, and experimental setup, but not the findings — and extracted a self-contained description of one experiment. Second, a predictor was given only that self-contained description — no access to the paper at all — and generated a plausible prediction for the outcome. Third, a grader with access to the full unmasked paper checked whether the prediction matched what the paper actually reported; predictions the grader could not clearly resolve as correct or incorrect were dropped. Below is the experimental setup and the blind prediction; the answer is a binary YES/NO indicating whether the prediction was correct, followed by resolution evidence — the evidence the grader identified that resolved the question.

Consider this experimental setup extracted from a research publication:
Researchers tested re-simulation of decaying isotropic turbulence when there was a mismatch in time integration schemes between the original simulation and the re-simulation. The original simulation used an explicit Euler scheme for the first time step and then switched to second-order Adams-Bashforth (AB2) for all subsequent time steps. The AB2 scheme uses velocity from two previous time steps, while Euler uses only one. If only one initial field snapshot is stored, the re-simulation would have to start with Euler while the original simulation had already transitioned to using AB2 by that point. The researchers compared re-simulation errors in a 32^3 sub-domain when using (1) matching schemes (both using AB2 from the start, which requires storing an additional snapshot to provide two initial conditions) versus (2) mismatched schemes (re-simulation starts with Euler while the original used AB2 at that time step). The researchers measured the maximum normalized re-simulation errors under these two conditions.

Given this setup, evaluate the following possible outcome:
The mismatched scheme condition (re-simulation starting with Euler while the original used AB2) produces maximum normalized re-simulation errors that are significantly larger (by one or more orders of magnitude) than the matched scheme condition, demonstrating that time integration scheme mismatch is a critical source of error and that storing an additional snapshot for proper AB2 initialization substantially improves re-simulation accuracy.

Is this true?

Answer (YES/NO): YES